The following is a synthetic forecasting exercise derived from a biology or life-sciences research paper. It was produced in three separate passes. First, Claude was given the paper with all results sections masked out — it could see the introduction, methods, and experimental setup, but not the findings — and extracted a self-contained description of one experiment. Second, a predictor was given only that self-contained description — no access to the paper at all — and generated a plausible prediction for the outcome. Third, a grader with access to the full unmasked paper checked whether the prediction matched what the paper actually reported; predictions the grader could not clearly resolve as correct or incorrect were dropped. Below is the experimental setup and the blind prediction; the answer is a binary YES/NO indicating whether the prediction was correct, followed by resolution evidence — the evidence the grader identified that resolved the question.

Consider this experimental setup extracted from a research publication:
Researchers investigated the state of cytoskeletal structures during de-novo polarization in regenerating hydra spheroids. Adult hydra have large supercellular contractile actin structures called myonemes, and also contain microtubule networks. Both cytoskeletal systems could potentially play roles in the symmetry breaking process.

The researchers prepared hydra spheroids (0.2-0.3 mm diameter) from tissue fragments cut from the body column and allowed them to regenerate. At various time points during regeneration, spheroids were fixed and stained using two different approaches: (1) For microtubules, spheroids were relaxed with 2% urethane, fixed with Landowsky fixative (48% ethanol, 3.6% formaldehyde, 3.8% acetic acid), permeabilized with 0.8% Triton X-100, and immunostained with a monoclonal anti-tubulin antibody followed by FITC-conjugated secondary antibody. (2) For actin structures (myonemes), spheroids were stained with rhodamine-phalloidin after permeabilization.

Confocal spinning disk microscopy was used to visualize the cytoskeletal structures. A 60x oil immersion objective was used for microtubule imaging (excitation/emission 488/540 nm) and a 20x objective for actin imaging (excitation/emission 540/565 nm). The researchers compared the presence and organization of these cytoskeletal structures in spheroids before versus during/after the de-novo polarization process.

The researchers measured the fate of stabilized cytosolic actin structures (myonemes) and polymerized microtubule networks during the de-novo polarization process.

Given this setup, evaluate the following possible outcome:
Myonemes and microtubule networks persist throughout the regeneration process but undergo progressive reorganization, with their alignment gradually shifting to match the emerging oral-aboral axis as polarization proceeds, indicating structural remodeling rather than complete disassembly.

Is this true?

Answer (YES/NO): NO